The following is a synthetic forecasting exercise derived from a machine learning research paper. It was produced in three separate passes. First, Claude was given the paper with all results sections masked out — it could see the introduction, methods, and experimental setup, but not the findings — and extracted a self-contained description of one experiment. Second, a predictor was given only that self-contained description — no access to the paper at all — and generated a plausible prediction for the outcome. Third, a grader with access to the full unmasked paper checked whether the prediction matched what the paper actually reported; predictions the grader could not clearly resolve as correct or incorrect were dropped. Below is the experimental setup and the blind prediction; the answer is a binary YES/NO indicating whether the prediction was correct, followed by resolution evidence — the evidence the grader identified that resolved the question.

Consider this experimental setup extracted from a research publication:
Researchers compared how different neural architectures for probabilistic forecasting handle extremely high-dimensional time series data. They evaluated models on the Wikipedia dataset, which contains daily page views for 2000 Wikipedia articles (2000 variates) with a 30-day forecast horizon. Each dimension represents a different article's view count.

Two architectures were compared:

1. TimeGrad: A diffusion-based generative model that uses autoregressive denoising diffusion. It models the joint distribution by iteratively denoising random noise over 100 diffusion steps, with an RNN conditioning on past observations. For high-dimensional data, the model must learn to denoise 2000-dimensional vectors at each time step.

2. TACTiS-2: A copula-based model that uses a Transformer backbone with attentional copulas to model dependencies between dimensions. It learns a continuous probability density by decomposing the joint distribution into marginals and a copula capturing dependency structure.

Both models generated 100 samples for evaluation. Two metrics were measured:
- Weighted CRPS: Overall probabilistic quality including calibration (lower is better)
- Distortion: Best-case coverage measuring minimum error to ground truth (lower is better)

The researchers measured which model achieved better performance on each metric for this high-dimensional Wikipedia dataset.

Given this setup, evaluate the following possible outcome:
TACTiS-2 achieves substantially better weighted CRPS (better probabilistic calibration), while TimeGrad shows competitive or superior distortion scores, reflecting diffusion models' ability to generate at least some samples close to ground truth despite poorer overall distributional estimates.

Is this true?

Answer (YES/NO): NO